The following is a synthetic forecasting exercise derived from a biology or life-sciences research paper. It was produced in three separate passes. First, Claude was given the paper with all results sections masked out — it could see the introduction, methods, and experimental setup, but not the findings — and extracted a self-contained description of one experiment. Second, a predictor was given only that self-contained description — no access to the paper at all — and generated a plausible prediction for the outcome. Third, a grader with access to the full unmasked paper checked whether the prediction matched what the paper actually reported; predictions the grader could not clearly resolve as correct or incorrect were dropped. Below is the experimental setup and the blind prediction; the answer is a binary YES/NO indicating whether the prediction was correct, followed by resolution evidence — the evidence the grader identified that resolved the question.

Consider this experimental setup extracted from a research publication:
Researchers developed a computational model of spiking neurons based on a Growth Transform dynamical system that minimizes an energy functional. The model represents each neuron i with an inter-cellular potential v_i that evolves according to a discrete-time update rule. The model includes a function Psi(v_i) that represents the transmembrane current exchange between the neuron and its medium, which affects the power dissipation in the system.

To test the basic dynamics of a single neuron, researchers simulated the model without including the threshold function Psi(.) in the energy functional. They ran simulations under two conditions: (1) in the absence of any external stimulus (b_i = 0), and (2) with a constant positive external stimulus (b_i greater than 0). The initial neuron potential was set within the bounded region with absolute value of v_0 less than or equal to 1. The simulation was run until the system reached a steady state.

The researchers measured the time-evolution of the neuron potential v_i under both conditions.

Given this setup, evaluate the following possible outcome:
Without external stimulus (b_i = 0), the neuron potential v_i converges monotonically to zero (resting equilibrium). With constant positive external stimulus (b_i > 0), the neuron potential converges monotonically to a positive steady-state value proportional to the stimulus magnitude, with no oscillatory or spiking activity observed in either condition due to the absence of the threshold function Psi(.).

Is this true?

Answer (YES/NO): NO